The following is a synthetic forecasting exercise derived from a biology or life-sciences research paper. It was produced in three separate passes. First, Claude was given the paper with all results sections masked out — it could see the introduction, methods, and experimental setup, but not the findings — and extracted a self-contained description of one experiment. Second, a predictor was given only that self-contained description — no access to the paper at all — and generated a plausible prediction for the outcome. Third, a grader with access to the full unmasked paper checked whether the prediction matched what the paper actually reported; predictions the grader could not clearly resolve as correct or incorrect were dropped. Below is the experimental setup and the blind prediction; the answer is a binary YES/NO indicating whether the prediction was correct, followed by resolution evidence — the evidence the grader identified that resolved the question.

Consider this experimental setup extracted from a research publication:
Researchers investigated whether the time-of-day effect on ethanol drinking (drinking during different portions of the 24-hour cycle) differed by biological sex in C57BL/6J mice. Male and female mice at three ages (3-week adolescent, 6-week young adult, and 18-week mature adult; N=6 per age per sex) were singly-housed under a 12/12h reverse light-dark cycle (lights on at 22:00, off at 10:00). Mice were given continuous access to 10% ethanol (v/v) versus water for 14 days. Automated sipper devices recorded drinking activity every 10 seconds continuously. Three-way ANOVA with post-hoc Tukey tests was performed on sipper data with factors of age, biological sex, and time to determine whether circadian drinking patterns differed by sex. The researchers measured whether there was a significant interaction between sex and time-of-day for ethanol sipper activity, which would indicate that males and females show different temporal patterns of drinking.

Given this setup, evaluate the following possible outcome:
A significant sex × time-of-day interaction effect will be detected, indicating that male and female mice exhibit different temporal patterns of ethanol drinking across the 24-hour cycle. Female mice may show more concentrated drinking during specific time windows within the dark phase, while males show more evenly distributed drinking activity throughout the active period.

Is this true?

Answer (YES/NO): YES